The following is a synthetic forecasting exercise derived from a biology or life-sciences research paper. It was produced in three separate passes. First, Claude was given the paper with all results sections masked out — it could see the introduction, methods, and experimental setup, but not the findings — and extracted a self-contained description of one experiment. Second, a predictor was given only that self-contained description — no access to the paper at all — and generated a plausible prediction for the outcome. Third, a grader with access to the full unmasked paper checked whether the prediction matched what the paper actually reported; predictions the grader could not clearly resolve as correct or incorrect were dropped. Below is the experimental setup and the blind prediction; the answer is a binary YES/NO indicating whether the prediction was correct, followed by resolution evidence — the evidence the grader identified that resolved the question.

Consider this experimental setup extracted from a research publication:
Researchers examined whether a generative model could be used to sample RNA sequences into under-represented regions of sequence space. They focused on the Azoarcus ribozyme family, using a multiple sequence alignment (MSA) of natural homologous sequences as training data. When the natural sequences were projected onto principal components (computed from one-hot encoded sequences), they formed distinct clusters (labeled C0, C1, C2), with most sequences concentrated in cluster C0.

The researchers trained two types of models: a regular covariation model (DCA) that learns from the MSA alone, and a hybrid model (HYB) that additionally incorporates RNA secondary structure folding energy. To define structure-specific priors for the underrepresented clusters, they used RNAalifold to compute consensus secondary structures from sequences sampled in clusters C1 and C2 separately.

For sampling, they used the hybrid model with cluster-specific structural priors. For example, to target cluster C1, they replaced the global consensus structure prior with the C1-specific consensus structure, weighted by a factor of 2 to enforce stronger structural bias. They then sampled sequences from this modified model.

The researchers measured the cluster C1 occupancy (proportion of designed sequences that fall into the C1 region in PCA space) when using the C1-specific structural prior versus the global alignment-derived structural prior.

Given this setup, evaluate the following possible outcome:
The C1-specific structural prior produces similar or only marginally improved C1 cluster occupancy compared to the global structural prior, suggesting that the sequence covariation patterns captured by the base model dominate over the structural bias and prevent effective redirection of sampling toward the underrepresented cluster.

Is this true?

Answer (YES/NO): NO